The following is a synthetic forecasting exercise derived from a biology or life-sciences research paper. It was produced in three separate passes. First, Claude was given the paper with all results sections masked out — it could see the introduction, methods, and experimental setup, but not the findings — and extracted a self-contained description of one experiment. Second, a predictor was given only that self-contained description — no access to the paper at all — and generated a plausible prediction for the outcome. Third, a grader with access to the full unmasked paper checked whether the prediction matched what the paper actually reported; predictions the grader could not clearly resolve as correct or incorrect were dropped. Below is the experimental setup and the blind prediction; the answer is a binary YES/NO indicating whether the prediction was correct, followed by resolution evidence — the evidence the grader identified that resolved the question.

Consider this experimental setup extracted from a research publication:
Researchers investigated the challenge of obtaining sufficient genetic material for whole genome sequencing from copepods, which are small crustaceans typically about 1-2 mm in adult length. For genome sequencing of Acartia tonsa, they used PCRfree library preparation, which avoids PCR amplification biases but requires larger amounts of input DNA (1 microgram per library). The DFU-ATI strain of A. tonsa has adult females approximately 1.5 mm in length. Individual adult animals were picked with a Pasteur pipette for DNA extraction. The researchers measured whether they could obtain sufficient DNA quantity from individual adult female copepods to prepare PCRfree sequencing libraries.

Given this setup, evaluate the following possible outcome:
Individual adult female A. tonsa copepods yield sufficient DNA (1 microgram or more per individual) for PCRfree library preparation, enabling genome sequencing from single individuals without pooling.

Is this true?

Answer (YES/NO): NO